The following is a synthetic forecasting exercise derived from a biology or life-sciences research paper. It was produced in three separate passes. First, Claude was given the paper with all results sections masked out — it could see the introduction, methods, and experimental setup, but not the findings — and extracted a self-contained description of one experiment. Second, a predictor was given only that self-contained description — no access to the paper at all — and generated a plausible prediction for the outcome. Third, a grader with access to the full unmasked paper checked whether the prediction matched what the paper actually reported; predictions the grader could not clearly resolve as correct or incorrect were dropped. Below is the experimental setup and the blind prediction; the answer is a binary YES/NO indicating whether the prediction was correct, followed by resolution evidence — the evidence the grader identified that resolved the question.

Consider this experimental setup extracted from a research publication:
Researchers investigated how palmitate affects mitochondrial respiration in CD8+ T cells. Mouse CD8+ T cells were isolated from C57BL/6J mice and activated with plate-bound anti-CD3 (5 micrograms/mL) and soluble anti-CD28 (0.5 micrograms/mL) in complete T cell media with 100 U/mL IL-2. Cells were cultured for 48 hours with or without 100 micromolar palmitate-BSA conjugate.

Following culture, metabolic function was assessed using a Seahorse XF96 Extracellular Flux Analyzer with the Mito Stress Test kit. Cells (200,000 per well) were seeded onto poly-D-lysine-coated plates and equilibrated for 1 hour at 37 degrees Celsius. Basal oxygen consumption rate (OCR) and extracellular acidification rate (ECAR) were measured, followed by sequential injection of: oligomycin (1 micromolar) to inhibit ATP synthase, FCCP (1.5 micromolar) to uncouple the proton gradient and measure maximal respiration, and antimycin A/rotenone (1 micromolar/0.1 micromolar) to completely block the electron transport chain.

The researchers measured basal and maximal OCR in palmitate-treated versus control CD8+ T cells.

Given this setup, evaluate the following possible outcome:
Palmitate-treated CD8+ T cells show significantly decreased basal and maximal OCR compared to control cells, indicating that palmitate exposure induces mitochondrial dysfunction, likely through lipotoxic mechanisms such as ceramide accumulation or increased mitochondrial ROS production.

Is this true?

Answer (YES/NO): YES